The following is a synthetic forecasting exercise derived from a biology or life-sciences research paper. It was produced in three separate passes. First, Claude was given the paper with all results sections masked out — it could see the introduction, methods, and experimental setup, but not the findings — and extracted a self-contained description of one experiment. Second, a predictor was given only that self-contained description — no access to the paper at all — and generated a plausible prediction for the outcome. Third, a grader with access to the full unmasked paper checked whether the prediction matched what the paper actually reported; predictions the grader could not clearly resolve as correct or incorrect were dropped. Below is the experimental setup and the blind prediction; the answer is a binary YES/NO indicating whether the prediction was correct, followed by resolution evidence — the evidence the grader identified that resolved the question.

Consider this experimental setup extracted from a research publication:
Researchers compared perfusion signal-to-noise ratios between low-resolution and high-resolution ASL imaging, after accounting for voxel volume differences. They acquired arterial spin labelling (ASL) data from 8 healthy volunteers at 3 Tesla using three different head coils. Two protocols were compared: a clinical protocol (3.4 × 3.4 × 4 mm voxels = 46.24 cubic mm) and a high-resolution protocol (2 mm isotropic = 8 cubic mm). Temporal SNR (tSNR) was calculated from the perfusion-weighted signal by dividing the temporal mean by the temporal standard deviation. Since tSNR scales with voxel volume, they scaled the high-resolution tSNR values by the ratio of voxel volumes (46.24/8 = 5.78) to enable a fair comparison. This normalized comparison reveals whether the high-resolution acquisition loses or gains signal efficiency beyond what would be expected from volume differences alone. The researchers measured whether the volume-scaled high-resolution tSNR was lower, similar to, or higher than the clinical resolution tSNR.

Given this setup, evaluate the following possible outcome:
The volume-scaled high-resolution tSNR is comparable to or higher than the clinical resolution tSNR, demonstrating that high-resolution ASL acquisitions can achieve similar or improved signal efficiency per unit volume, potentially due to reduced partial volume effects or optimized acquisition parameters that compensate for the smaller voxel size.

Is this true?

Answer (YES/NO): YES